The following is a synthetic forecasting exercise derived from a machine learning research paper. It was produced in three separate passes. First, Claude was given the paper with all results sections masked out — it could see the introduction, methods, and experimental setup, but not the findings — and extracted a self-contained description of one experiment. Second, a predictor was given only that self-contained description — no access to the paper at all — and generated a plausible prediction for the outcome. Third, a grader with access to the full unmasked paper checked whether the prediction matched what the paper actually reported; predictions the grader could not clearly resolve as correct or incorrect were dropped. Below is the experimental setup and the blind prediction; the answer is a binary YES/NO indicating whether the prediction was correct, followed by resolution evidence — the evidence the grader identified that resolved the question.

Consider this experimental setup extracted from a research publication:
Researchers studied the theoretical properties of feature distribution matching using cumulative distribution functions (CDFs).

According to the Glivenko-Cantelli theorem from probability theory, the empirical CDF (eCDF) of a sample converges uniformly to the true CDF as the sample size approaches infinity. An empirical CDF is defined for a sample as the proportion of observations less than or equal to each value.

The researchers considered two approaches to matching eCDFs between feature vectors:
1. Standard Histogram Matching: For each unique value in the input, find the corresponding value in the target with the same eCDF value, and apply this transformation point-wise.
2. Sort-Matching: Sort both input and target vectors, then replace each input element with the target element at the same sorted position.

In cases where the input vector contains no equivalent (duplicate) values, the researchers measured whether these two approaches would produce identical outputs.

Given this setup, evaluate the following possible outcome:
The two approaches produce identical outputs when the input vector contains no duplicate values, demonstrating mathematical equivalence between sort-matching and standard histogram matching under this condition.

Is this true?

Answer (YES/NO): YES